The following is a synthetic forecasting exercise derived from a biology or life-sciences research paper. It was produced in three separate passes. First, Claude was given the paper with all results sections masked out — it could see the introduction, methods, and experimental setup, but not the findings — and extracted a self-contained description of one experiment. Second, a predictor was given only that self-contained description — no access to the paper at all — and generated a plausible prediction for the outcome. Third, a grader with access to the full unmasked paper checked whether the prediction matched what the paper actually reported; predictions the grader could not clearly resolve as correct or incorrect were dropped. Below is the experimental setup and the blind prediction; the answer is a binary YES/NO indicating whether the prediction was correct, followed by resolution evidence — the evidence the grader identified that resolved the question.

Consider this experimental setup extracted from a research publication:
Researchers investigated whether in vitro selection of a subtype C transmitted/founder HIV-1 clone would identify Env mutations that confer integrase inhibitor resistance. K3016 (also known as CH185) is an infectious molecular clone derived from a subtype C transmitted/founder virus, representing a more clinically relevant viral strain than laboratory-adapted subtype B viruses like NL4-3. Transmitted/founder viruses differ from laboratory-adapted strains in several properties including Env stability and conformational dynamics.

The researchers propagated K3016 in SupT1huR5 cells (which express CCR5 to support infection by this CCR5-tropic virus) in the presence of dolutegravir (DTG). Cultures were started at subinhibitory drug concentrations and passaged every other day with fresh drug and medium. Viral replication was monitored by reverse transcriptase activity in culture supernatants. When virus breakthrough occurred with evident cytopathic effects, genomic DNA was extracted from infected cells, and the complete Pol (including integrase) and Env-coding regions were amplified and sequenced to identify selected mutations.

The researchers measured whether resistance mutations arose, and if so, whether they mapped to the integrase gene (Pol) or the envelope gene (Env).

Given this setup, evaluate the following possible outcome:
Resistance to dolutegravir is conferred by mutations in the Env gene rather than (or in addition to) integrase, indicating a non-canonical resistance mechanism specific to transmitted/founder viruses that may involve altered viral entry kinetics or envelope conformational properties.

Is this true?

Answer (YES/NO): NO